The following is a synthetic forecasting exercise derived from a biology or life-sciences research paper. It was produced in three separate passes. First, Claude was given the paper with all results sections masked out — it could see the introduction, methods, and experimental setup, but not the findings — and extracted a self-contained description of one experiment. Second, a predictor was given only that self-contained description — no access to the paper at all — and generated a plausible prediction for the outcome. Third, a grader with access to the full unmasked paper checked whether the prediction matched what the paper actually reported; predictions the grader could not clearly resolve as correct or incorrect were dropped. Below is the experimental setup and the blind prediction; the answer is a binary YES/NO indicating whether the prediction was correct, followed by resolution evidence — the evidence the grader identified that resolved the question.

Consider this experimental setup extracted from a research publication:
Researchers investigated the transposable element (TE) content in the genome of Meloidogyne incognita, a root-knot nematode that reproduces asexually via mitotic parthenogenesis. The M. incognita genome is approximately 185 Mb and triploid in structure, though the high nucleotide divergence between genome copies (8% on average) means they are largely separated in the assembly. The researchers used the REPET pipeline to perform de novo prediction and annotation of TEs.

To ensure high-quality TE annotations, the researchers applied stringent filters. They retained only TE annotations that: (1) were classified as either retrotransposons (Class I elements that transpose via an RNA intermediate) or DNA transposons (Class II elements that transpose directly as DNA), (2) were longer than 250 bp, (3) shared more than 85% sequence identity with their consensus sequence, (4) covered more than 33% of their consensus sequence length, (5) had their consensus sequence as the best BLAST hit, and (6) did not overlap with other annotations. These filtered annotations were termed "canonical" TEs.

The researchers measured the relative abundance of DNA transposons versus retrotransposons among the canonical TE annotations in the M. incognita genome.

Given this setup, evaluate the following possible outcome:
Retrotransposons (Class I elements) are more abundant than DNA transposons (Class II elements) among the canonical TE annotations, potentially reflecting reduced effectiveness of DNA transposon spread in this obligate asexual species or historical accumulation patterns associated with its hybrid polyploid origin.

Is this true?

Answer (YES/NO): NO